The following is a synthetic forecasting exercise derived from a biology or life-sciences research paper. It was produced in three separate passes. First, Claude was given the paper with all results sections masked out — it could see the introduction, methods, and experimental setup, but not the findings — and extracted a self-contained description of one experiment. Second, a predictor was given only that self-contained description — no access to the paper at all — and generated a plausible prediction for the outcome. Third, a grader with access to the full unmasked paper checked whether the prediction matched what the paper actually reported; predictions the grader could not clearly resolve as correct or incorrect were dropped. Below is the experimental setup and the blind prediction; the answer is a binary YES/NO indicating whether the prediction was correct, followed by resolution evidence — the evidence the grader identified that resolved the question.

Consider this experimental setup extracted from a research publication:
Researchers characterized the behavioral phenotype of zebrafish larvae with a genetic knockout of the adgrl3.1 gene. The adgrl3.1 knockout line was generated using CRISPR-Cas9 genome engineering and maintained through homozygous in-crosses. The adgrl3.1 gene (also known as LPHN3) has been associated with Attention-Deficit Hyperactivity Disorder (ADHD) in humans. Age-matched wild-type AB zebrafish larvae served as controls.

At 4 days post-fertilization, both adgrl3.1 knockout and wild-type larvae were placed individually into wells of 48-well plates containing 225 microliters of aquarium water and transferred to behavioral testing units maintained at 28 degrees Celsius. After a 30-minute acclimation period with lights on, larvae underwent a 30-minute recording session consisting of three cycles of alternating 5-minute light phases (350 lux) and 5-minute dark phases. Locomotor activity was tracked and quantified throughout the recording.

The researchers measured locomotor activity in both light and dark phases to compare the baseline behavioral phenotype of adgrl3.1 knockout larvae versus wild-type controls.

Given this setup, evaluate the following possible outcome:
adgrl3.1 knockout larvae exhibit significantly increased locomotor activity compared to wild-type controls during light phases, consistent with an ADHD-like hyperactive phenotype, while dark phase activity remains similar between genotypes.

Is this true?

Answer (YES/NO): NO